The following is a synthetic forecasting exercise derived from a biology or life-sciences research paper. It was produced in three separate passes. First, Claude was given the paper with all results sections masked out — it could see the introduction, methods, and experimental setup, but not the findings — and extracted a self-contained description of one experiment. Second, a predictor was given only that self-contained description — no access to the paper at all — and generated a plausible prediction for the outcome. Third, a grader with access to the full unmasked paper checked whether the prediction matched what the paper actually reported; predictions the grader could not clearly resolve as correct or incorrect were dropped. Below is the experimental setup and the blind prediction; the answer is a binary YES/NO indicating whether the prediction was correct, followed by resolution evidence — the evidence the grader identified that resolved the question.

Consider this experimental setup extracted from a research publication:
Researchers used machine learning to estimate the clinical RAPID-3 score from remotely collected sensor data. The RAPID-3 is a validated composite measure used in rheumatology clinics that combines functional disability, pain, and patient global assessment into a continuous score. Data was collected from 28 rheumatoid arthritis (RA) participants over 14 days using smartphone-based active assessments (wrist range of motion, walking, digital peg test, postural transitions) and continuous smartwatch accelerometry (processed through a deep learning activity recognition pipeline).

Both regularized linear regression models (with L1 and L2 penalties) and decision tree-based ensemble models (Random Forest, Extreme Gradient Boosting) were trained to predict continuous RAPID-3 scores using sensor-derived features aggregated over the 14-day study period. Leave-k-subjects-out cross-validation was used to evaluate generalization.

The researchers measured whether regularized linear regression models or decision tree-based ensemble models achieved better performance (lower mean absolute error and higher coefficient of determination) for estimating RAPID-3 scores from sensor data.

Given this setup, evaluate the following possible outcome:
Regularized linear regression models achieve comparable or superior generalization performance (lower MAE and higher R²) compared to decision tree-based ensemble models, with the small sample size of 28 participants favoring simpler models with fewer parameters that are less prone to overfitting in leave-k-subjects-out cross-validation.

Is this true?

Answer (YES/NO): YES